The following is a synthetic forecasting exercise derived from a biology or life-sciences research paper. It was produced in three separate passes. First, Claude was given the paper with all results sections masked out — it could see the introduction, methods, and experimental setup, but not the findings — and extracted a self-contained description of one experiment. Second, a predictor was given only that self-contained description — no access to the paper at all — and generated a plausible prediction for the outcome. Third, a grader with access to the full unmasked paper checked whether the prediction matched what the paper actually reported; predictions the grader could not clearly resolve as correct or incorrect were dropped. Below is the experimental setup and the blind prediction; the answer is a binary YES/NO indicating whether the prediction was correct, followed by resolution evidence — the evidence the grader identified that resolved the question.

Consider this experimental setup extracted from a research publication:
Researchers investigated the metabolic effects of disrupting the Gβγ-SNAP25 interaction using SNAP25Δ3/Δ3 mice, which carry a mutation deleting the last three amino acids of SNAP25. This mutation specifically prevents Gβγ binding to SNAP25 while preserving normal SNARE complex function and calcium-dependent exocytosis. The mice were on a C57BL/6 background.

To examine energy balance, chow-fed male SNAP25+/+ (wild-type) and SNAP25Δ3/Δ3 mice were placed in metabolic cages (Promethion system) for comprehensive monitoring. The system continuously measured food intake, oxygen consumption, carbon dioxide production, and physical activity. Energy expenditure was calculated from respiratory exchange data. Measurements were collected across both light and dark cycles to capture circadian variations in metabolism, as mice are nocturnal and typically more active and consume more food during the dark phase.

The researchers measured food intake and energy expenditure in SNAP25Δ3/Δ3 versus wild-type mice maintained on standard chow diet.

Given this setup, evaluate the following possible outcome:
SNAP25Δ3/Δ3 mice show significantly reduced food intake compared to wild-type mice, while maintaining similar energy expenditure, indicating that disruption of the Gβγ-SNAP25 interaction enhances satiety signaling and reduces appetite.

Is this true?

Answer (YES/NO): NO